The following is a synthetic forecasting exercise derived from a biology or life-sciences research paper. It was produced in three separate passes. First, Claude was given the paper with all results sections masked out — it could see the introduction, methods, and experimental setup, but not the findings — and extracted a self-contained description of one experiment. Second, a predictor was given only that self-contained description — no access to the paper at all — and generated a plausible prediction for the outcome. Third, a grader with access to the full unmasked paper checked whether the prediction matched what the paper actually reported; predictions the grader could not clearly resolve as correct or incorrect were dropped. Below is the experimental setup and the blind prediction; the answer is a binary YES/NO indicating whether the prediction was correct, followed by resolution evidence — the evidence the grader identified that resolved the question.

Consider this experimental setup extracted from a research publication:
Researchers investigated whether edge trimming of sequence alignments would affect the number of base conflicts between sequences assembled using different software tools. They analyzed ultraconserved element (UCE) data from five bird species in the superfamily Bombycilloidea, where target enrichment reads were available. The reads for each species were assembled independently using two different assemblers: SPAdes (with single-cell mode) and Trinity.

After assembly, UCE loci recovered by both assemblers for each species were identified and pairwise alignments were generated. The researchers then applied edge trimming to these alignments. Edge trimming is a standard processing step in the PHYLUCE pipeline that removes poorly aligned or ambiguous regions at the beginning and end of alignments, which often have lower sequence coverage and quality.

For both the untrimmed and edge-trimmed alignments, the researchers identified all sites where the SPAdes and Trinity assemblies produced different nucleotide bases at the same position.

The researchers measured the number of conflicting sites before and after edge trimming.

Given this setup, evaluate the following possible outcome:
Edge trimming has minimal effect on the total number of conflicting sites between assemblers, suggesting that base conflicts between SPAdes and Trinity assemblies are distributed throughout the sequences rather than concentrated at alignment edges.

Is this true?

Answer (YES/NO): NO